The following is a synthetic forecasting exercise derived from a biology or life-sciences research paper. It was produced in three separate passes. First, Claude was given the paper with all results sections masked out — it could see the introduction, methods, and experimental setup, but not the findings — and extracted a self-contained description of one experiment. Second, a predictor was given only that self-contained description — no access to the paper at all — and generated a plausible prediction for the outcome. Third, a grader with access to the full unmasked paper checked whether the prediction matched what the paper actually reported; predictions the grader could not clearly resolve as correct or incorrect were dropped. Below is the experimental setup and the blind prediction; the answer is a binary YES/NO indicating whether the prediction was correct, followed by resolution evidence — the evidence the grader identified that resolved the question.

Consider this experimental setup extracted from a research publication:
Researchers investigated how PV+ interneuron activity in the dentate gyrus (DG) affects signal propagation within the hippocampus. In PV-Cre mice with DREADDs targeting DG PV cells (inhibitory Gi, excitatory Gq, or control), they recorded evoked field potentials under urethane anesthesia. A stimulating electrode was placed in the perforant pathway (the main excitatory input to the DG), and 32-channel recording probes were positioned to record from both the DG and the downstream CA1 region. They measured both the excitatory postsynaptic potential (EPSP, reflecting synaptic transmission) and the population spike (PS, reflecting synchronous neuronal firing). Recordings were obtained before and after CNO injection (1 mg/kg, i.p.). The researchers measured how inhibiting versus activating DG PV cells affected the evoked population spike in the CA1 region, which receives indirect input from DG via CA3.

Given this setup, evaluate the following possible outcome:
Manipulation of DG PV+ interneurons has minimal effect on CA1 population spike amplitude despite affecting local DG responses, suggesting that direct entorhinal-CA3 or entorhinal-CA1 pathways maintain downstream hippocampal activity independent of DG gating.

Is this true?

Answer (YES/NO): NO